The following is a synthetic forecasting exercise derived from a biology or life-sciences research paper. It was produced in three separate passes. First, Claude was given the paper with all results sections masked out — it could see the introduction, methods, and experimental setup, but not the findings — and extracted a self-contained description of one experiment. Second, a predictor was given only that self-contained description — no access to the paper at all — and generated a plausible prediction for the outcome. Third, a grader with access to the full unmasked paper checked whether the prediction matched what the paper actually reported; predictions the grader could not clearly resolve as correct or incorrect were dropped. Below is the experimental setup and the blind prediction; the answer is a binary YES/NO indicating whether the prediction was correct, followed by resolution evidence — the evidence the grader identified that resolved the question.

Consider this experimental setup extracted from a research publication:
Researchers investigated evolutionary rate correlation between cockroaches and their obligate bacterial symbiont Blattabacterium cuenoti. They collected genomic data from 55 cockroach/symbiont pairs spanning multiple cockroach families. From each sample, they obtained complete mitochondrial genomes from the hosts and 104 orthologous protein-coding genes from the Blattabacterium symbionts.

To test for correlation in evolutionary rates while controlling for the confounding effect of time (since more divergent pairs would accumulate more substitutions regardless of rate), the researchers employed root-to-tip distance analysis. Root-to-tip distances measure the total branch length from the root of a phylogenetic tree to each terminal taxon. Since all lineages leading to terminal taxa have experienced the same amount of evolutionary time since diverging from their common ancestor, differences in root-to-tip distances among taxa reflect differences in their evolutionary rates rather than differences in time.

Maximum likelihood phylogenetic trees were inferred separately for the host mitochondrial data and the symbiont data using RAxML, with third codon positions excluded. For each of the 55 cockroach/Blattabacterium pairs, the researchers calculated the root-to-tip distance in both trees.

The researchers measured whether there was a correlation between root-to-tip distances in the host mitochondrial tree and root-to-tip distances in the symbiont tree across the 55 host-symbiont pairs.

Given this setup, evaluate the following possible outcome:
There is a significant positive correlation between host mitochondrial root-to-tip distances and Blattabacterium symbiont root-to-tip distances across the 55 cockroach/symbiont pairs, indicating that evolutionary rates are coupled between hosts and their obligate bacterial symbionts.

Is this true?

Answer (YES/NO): YES